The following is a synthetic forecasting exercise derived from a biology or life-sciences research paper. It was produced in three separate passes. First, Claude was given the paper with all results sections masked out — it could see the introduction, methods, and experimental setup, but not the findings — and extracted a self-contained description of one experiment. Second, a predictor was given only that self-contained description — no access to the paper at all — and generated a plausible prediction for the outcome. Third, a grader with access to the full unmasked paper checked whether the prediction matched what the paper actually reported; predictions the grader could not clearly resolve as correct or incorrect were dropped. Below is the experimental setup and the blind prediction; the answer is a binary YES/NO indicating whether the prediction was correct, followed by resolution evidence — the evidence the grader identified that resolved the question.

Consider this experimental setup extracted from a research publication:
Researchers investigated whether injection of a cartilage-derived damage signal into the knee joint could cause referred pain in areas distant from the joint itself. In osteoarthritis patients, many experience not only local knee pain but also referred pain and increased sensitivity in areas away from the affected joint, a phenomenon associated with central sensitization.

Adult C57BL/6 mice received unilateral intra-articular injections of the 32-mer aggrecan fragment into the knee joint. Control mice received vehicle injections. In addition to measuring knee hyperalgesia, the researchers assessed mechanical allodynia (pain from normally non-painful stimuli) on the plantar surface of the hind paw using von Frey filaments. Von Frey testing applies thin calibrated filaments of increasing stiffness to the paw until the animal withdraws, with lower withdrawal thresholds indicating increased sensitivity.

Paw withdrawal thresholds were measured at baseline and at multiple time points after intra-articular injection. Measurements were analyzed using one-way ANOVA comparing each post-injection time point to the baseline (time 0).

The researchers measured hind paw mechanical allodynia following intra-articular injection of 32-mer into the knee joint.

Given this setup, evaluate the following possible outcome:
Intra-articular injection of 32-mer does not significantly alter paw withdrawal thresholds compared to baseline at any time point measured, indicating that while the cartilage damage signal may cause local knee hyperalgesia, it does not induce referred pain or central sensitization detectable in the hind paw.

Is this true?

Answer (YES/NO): YES